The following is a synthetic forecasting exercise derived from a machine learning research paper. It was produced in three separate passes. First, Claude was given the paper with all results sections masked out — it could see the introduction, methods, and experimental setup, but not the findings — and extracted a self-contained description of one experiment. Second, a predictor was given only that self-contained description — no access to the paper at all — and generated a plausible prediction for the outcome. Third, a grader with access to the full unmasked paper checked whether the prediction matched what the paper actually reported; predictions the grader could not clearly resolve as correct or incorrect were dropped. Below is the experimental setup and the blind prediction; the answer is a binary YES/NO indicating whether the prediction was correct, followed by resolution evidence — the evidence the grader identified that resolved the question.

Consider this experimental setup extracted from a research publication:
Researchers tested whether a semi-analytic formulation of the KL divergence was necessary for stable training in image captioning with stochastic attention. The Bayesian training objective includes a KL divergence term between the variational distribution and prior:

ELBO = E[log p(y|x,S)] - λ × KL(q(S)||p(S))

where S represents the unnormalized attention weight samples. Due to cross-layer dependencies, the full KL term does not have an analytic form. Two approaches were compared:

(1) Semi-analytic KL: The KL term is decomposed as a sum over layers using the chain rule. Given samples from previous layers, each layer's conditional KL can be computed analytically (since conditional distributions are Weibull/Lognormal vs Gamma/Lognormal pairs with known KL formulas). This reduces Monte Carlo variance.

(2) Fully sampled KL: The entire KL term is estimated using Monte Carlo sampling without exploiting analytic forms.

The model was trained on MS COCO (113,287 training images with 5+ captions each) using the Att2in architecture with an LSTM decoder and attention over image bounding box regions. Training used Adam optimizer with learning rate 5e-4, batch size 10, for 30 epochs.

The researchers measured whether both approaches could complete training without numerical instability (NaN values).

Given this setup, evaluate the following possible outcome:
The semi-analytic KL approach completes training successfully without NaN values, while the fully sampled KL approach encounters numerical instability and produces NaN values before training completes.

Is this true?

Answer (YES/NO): YES